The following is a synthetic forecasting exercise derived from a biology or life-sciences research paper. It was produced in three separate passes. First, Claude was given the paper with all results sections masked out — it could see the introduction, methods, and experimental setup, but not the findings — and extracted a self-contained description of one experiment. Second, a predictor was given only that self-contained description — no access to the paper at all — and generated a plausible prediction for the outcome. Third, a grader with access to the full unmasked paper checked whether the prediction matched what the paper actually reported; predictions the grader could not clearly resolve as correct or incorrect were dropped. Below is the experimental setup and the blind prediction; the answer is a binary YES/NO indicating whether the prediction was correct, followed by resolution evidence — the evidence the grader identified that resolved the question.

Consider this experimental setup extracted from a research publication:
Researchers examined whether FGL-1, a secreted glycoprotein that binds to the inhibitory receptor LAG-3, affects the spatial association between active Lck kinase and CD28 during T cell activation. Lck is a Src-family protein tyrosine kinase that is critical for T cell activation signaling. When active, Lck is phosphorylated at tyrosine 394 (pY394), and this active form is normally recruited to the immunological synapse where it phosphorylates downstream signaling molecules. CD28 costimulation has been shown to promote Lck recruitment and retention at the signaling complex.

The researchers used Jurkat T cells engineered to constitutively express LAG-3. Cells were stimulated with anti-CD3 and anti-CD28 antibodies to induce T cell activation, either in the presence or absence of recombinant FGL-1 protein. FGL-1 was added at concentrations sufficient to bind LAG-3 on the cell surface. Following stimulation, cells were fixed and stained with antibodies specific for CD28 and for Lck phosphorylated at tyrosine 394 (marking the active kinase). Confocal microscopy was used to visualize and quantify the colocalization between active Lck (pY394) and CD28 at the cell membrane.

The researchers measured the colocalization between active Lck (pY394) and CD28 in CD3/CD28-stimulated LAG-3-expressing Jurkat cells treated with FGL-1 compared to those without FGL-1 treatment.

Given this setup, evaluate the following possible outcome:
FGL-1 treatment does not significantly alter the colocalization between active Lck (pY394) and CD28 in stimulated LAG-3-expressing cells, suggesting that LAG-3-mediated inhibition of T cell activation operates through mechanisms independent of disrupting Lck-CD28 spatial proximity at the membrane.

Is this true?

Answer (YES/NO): NO